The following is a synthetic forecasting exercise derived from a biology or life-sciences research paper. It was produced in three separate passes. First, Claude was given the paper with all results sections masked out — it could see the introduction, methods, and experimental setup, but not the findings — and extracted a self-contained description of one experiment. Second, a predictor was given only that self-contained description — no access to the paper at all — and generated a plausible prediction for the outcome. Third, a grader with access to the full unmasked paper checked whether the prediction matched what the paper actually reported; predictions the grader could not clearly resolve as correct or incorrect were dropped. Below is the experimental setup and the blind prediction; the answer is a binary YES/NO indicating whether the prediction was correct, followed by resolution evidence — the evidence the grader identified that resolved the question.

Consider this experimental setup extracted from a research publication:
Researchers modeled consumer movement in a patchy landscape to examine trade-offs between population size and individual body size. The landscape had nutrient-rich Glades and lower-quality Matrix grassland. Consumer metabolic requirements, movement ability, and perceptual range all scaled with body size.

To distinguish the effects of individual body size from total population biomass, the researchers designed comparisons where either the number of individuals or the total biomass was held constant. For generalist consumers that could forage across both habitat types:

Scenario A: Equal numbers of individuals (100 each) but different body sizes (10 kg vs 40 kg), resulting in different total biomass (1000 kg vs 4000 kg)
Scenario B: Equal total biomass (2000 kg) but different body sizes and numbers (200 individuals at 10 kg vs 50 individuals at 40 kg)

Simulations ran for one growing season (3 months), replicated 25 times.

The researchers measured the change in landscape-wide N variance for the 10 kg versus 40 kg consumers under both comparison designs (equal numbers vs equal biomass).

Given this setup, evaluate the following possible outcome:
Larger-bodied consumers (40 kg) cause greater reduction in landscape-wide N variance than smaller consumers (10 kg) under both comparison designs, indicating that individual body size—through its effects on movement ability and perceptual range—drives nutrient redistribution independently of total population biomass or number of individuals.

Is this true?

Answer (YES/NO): NO